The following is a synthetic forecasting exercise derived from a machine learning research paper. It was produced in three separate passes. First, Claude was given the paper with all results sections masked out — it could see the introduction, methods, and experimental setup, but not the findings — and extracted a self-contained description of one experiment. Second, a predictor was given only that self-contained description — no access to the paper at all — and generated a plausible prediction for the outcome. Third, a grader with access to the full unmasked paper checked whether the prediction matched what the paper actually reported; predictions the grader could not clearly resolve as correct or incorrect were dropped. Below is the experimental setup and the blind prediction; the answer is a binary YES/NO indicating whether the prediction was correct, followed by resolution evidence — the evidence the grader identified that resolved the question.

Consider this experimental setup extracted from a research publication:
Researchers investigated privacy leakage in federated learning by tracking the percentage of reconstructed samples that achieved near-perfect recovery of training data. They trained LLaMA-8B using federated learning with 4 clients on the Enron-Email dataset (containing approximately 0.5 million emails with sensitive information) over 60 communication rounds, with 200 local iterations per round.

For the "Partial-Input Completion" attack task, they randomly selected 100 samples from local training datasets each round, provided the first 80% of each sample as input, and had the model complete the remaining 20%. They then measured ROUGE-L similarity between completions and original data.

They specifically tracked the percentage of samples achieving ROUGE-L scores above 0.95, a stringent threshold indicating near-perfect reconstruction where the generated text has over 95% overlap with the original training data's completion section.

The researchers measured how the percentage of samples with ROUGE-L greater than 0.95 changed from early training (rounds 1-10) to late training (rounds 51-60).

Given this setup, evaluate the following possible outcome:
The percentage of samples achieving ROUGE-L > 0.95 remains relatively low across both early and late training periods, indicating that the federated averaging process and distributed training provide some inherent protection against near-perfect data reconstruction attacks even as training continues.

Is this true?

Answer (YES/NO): NO